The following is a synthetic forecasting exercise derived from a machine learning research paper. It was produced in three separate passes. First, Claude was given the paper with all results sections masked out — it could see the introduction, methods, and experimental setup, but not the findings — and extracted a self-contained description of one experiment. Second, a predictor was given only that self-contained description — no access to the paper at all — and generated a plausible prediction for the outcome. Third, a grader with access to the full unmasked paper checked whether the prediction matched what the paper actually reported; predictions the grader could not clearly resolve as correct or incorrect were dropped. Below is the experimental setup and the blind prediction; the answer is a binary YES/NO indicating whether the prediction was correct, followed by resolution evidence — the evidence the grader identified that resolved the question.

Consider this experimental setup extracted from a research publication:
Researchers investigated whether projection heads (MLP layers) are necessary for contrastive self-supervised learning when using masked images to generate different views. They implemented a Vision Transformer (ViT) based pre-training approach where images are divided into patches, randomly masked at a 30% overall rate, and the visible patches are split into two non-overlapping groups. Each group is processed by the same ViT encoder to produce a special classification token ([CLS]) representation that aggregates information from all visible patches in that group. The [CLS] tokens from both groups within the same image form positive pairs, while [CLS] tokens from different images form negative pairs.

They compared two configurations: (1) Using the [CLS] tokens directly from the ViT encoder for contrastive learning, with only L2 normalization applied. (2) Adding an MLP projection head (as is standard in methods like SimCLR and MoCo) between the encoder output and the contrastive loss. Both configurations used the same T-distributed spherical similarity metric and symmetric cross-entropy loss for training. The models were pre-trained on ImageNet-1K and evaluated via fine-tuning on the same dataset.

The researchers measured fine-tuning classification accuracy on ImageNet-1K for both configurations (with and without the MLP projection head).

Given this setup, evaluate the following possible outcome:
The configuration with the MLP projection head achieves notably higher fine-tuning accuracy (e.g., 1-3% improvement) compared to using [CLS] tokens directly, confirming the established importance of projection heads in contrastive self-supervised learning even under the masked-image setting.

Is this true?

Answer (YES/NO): NO